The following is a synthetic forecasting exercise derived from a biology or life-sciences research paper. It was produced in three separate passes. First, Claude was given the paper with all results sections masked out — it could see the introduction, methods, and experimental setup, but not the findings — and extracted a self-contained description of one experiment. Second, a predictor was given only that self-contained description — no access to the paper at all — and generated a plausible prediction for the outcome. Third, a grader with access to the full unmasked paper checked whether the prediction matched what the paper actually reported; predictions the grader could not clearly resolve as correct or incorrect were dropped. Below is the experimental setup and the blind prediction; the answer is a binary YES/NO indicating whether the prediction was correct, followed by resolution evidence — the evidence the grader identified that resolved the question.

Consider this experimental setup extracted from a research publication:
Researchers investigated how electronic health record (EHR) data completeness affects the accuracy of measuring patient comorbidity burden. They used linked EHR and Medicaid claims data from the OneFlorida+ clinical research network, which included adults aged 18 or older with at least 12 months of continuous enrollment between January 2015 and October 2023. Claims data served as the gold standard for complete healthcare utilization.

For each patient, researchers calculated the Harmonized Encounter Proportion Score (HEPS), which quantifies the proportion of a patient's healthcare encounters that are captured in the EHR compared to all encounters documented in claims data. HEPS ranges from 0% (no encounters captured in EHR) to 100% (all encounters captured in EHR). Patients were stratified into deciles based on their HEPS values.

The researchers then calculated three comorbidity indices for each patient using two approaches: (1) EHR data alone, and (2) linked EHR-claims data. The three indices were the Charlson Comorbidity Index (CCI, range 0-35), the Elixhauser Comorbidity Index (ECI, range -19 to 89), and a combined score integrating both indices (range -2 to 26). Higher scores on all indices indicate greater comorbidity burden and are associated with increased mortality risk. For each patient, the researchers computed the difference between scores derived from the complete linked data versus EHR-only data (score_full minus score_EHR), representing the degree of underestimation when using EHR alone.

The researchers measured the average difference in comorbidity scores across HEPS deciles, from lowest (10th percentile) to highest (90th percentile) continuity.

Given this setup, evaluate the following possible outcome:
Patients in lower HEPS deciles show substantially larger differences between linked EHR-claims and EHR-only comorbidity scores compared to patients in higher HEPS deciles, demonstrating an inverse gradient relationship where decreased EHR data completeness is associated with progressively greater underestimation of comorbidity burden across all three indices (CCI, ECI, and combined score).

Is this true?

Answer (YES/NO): YES